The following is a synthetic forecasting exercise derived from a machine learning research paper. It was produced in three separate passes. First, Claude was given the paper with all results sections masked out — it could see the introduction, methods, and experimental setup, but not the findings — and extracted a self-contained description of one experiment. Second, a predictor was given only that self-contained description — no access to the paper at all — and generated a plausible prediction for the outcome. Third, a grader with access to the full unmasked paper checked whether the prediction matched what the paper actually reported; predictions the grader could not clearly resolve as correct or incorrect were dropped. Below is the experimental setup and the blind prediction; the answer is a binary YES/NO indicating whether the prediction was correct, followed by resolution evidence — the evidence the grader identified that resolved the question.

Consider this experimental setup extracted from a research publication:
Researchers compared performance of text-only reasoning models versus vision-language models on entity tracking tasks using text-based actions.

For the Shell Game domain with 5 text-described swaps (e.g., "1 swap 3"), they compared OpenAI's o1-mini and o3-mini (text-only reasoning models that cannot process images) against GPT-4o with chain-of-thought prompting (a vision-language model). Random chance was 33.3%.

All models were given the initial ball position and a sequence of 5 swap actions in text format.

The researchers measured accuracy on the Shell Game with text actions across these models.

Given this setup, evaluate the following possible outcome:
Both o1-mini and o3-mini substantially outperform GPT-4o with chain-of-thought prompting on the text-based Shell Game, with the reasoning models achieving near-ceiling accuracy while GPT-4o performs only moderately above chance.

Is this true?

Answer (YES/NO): NO